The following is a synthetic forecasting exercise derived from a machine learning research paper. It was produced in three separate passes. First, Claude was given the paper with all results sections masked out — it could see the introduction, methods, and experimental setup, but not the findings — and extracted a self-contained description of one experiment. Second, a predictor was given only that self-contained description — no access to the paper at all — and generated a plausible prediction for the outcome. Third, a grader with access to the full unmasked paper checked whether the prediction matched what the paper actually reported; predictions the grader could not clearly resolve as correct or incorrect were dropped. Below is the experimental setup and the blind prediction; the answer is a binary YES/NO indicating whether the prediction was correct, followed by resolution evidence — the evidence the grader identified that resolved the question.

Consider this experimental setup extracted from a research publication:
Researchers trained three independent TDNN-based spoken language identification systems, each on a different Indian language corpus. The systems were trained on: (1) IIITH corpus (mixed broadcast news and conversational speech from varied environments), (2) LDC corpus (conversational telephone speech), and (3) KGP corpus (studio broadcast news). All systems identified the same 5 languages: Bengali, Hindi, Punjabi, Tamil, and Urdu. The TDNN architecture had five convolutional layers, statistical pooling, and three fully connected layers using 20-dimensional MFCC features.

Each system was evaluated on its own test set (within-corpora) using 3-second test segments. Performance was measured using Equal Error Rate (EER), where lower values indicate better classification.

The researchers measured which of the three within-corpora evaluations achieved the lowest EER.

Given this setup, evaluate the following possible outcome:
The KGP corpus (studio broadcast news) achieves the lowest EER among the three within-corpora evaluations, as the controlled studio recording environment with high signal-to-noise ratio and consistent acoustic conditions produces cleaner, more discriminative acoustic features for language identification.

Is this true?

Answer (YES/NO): YES